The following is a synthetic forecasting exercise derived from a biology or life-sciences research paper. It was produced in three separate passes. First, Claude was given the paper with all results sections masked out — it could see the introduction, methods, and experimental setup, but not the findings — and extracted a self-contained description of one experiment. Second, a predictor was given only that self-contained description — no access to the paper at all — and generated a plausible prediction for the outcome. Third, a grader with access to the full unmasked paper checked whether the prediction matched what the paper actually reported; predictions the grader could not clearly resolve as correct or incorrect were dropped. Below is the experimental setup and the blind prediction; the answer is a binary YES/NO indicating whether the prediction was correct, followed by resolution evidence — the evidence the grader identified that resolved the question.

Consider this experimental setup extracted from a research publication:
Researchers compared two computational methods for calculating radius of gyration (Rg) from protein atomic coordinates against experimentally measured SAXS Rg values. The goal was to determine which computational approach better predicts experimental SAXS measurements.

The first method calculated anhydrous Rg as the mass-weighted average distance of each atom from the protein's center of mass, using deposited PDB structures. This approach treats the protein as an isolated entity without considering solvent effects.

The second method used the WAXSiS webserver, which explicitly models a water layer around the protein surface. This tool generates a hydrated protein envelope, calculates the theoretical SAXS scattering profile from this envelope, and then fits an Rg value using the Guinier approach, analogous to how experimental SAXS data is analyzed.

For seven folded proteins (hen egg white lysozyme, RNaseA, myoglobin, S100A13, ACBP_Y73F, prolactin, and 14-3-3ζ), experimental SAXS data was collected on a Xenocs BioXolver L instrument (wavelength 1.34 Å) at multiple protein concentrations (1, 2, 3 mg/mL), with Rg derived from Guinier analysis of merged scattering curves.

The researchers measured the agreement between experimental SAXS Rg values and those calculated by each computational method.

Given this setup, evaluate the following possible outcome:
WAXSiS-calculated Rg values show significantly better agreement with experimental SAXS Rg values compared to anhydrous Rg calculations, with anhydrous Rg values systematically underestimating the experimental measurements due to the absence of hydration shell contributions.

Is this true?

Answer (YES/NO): NO